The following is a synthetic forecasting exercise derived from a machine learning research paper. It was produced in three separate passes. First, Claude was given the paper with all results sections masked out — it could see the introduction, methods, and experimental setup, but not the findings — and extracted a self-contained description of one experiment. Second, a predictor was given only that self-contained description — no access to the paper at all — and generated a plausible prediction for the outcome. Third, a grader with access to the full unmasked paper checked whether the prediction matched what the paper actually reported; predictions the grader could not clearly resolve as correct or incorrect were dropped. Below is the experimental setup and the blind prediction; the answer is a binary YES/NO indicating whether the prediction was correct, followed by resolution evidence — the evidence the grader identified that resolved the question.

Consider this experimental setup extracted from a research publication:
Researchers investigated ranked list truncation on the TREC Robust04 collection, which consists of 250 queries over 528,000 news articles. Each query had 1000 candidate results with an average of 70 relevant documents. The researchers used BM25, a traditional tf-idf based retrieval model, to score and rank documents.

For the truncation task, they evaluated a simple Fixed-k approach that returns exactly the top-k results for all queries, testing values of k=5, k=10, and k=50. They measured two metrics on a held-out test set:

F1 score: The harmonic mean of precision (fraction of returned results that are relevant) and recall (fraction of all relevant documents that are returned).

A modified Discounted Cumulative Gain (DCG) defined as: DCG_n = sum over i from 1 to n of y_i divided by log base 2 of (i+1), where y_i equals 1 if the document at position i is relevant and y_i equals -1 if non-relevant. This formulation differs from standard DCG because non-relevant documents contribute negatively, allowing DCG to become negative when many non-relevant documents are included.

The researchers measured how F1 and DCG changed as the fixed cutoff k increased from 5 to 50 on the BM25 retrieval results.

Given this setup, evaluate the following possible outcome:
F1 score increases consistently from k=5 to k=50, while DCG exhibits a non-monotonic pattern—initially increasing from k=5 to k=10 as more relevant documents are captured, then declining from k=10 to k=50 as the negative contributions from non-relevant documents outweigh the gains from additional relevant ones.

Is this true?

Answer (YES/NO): NO